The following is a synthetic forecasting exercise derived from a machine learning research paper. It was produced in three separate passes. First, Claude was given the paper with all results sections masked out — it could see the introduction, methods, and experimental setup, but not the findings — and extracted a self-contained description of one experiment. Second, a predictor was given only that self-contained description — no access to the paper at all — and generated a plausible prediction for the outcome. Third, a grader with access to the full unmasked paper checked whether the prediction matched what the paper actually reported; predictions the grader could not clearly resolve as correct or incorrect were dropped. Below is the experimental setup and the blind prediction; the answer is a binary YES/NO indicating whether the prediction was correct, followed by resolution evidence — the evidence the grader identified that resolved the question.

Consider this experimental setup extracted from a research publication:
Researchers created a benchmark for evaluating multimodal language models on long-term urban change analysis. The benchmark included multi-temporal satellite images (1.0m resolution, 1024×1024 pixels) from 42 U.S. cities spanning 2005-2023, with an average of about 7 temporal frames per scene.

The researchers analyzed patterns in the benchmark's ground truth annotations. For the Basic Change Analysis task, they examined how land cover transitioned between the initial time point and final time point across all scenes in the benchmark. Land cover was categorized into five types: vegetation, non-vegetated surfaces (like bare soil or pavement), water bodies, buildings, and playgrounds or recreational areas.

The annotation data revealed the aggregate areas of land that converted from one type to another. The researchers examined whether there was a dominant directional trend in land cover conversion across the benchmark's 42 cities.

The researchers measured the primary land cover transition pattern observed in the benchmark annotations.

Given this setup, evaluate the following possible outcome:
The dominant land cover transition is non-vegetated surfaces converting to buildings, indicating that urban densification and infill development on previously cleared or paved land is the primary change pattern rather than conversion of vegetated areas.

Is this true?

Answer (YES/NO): NO